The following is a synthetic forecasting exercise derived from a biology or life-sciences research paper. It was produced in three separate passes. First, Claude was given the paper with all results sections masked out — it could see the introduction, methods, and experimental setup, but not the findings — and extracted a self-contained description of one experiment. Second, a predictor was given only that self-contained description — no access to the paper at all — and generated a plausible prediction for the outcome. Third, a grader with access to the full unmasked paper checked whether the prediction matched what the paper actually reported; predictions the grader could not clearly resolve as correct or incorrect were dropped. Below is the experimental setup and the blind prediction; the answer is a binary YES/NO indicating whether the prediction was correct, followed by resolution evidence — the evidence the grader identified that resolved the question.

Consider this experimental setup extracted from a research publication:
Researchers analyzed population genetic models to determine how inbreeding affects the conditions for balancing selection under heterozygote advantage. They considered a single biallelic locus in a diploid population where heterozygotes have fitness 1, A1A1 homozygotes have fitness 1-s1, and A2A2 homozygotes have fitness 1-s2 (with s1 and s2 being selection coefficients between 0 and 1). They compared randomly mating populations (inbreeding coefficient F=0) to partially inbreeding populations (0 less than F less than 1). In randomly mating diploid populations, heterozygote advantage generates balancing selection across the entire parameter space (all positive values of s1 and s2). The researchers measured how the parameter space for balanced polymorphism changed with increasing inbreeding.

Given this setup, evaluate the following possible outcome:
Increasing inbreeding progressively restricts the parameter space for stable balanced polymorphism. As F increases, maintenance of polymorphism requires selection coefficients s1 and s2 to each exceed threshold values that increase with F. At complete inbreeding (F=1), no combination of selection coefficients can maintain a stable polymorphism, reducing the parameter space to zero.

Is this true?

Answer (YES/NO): YES